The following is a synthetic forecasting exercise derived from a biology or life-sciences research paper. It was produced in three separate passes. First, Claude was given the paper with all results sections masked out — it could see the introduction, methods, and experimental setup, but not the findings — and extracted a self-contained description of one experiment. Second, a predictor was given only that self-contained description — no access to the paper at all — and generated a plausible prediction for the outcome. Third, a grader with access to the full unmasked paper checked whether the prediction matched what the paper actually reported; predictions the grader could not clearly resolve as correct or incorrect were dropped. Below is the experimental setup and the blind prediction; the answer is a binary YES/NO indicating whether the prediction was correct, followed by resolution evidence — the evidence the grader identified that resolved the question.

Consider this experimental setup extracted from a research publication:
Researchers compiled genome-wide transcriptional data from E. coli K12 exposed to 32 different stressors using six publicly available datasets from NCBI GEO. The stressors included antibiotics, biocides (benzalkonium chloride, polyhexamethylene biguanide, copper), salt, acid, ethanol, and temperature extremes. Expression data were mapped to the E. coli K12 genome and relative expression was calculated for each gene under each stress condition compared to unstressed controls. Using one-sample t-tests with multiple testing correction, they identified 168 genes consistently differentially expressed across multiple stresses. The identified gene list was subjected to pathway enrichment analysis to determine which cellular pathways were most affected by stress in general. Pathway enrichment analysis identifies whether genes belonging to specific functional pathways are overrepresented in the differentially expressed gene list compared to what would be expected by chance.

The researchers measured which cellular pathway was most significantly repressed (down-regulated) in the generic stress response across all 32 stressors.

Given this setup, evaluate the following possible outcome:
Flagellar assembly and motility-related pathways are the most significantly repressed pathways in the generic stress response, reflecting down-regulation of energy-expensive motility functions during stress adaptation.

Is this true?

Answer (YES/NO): YES